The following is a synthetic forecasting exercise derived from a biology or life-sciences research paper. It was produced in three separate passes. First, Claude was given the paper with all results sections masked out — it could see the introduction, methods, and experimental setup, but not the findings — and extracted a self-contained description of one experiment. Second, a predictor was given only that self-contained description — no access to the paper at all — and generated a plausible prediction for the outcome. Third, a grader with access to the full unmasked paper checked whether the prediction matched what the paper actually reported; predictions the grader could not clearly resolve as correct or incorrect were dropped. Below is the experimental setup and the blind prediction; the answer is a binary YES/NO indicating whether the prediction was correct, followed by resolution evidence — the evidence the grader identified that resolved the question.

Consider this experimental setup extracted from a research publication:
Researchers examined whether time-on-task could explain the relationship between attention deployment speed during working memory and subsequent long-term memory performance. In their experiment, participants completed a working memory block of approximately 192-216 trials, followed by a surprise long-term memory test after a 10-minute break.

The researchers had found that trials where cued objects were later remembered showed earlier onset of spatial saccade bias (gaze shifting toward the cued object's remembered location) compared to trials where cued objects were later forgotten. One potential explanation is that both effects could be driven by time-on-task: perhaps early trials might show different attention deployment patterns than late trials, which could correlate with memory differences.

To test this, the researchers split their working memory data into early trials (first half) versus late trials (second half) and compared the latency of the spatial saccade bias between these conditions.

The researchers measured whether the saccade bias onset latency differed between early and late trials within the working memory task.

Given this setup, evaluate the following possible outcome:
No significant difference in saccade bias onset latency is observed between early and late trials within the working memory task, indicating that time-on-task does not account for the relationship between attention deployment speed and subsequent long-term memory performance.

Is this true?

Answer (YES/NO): YES